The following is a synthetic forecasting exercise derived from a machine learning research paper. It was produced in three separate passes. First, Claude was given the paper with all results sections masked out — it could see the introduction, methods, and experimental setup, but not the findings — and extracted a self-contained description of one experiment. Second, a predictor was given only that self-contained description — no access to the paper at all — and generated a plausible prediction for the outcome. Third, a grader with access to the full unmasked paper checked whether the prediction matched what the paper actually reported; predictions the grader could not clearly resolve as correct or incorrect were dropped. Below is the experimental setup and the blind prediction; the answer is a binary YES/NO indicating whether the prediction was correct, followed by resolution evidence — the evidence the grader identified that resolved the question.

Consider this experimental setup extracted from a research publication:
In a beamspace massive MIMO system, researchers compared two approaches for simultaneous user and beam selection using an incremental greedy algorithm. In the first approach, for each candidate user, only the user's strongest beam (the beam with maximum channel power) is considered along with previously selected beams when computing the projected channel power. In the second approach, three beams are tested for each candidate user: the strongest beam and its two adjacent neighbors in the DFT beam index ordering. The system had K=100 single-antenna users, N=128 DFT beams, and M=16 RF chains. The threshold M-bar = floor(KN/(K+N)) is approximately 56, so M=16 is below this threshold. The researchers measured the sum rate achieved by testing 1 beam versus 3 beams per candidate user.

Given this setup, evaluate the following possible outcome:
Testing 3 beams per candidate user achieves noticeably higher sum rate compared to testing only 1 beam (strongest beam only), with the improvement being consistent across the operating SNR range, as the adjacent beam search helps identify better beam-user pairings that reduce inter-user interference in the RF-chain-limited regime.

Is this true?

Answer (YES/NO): NO